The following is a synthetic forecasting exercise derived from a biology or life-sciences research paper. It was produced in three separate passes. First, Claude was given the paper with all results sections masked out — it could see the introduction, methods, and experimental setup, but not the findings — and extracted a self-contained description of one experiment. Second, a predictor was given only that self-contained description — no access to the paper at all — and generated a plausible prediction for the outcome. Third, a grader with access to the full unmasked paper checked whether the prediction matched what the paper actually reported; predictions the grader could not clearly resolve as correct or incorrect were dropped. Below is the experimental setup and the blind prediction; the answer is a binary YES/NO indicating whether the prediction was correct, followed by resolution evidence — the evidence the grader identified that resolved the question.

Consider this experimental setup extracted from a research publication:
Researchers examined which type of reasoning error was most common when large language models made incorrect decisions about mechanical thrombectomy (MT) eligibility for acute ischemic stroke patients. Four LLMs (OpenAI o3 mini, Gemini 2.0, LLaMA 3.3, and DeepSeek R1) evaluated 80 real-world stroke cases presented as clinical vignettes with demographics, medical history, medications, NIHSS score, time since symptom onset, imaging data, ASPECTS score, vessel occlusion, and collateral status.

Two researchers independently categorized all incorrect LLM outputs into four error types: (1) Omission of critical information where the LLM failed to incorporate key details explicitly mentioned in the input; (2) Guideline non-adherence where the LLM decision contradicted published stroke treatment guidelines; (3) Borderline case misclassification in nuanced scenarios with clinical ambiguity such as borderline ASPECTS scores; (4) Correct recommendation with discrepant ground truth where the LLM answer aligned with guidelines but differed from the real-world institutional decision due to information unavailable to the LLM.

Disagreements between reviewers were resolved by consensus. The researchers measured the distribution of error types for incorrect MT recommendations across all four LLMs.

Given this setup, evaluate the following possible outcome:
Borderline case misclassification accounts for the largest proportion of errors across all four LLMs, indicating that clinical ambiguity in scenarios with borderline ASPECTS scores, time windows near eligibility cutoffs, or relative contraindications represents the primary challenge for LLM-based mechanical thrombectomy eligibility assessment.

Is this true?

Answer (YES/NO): NO